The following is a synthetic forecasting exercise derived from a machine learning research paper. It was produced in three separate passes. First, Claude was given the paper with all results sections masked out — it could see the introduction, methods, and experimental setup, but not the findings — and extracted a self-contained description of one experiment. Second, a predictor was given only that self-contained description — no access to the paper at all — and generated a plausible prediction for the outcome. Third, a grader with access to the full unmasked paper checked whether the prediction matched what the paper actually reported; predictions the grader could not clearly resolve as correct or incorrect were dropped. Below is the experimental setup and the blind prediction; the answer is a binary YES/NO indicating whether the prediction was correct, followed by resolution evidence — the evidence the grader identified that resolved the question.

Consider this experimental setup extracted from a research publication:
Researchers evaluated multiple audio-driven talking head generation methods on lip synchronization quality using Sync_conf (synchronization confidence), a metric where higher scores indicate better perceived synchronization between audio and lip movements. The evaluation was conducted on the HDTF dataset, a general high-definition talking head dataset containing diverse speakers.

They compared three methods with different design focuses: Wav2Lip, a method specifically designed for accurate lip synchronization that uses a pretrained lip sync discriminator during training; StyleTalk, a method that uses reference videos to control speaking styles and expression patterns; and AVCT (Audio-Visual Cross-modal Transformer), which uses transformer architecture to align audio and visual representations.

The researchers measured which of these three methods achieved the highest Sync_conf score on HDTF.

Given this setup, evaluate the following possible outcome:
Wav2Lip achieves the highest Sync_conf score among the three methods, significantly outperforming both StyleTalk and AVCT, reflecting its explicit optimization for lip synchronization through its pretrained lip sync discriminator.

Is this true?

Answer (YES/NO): NO